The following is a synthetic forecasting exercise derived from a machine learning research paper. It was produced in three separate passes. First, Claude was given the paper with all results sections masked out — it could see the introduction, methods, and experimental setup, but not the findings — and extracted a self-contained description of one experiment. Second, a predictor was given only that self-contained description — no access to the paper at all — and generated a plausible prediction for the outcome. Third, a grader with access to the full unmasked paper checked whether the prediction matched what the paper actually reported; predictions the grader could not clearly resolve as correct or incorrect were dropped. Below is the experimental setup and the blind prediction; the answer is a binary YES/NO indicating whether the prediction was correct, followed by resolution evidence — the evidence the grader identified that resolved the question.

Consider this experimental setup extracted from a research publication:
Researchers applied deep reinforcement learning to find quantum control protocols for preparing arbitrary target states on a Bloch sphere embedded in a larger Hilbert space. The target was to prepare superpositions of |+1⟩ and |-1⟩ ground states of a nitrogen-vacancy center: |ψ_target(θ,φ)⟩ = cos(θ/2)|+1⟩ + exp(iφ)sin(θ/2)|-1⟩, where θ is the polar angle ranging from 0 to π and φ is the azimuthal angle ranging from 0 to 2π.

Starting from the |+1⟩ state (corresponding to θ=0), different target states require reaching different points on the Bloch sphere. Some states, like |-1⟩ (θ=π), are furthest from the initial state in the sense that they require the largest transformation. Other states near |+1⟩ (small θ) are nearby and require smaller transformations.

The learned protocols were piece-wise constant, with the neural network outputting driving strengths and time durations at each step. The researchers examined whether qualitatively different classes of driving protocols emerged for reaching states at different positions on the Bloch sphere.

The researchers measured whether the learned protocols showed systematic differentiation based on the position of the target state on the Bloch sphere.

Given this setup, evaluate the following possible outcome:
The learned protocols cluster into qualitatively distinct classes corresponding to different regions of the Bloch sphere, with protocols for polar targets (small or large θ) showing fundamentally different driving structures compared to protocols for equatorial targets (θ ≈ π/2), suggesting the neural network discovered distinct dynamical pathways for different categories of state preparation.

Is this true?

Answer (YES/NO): NO